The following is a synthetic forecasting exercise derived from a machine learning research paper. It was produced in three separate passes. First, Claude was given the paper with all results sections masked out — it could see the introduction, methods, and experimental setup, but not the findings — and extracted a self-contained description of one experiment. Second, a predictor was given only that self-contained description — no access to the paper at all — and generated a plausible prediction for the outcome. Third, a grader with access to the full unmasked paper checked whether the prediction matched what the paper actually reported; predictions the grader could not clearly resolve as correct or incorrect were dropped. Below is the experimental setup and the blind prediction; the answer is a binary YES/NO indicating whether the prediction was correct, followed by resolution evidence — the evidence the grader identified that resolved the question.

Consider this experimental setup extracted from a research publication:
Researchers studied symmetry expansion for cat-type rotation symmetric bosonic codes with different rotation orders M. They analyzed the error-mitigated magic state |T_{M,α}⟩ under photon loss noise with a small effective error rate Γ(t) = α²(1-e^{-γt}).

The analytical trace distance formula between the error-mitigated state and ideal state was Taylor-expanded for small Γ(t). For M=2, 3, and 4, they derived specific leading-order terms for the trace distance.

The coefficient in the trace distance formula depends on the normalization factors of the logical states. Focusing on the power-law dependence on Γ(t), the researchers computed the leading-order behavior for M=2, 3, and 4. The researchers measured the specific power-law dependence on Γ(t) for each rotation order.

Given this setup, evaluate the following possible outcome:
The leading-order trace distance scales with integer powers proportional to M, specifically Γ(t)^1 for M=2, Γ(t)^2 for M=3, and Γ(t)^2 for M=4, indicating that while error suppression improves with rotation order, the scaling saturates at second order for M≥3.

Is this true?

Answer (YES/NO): NO